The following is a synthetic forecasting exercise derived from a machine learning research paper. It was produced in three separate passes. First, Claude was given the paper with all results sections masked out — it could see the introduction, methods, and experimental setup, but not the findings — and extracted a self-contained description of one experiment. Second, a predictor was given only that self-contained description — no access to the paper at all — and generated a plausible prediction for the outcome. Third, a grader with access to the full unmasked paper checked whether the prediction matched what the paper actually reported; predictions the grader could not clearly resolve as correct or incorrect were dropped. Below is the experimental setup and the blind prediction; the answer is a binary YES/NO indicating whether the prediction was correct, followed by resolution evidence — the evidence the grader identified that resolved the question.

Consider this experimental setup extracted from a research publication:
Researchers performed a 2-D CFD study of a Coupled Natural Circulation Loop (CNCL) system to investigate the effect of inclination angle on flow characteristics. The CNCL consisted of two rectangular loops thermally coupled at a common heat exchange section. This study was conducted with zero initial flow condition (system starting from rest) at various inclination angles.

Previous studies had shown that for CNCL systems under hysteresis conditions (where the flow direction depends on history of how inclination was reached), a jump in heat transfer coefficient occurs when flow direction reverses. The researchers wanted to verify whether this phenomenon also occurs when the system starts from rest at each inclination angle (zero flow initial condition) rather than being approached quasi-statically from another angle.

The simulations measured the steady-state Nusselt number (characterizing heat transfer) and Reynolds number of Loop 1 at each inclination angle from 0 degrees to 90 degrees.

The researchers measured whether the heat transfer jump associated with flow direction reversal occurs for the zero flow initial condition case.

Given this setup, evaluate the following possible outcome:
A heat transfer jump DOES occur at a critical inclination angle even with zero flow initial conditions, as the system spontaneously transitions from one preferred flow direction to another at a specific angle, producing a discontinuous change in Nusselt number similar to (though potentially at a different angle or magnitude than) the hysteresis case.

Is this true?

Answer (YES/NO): YES